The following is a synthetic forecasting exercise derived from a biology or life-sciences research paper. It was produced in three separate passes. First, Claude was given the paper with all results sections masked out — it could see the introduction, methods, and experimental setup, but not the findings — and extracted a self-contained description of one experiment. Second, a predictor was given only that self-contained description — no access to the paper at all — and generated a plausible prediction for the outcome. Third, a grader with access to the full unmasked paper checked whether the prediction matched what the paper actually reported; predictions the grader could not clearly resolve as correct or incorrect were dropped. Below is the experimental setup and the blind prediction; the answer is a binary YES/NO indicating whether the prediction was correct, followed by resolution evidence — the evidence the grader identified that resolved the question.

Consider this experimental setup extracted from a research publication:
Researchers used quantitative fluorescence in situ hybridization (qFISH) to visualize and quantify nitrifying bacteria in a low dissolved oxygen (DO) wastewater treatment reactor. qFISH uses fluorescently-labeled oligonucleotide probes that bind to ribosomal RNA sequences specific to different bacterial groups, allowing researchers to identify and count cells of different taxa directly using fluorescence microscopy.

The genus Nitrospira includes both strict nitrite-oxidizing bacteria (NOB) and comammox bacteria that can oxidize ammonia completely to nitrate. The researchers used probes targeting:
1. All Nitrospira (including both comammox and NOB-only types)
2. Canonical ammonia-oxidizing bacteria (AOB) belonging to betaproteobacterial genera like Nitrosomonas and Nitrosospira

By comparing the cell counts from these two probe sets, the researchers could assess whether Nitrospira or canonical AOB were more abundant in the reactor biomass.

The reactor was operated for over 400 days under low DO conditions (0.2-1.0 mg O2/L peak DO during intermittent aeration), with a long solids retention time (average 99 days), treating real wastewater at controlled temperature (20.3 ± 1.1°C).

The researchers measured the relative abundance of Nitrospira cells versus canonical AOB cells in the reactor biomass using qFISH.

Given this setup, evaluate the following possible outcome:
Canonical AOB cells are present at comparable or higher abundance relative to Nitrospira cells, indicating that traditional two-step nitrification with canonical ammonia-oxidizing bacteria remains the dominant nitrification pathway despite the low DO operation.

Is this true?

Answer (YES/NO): NO